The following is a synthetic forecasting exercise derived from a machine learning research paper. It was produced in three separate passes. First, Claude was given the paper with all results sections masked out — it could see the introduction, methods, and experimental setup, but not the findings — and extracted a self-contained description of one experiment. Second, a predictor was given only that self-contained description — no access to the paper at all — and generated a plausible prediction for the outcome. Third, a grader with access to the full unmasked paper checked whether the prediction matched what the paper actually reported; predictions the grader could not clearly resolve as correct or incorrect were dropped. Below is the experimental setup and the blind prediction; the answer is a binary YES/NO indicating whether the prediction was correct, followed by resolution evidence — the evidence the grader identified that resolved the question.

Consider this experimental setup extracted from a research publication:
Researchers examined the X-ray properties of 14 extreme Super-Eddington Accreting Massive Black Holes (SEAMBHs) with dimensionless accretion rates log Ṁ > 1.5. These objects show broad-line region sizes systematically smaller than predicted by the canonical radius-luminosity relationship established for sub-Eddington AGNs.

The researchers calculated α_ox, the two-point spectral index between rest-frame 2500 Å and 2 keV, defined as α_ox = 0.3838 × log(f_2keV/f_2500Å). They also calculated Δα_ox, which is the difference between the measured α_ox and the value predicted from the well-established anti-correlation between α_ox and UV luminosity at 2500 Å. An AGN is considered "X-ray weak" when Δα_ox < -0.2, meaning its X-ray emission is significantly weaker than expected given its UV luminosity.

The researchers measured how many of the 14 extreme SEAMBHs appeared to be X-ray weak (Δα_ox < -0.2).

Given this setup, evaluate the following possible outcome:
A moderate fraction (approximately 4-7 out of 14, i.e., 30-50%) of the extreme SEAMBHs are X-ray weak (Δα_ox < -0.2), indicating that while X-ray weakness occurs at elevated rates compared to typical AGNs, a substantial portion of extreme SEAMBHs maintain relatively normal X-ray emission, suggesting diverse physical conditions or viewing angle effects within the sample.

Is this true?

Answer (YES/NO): NO